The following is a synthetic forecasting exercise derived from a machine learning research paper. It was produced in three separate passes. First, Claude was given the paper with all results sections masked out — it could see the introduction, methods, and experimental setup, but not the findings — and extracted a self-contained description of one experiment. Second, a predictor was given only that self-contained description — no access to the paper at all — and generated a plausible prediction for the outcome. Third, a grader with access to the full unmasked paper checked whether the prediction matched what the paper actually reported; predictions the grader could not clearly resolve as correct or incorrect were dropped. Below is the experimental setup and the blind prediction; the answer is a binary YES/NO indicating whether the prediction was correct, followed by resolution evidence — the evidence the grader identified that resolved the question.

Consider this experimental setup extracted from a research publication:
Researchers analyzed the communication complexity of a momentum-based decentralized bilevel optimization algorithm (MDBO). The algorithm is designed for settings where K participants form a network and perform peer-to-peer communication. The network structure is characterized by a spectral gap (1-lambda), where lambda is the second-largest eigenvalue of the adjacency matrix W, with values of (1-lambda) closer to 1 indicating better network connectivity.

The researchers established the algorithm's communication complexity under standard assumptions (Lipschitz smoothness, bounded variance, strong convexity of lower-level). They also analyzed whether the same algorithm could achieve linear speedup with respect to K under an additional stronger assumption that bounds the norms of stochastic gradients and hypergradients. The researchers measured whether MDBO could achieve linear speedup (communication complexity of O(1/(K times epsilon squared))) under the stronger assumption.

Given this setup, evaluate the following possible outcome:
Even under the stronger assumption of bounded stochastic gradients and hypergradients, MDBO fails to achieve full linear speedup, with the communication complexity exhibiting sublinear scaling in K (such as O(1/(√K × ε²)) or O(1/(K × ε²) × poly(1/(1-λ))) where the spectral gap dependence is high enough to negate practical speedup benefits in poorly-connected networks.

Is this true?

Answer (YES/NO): NO